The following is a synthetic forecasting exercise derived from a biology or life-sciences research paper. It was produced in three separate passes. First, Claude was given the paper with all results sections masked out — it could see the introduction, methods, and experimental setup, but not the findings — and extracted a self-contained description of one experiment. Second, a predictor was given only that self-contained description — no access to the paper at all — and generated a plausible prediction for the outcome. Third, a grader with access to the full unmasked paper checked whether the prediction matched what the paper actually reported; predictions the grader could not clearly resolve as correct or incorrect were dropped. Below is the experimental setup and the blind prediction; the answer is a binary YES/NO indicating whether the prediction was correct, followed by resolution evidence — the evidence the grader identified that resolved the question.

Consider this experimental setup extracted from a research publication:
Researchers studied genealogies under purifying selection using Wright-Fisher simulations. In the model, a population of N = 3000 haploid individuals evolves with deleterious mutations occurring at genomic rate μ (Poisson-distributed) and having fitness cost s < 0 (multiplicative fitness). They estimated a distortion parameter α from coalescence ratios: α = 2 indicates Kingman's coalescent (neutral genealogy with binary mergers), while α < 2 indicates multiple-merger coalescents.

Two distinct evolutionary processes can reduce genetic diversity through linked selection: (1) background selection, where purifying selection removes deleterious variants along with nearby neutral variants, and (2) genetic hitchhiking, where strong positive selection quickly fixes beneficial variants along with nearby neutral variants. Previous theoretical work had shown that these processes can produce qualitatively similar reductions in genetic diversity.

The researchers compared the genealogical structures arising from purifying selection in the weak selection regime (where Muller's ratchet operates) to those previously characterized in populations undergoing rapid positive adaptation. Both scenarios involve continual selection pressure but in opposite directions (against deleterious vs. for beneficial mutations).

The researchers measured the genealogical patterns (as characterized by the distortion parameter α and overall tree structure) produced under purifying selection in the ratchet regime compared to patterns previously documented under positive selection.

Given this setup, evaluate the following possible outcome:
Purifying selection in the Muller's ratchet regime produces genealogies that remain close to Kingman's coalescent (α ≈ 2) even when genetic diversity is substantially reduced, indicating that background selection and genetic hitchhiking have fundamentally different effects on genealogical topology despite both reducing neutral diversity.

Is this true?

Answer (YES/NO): NO